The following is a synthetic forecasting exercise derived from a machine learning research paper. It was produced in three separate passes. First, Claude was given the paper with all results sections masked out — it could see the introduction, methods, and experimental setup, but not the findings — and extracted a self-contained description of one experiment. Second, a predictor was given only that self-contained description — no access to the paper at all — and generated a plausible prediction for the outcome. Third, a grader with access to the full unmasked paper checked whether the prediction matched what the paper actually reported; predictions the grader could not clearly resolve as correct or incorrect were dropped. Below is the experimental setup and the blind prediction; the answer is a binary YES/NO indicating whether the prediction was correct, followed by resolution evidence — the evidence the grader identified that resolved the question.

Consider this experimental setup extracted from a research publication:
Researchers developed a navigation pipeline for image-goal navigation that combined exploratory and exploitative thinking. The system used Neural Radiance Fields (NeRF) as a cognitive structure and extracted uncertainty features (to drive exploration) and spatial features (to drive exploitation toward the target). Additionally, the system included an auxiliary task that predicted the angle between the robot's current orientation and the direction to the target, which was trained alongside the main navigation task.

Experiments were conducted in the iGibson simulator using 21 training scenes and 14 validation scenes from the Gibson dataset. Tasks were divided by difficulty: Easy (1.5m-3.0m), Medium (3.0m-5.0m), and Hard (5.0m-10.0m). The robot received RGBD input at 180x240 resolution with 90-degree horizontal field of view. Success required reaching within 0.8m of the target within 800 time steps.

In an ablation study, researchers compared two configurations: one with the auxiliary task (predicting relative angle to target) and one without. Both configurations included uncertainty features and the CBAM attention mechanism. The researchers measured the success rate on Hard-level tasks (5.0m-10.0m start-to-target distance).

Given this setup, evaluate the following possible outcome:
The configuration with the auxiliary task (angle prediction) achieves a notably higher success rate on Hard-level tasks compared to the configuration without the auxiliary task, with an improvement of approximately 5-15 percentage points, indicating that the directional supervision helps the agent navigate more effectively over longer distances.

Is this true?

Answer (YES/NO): YES